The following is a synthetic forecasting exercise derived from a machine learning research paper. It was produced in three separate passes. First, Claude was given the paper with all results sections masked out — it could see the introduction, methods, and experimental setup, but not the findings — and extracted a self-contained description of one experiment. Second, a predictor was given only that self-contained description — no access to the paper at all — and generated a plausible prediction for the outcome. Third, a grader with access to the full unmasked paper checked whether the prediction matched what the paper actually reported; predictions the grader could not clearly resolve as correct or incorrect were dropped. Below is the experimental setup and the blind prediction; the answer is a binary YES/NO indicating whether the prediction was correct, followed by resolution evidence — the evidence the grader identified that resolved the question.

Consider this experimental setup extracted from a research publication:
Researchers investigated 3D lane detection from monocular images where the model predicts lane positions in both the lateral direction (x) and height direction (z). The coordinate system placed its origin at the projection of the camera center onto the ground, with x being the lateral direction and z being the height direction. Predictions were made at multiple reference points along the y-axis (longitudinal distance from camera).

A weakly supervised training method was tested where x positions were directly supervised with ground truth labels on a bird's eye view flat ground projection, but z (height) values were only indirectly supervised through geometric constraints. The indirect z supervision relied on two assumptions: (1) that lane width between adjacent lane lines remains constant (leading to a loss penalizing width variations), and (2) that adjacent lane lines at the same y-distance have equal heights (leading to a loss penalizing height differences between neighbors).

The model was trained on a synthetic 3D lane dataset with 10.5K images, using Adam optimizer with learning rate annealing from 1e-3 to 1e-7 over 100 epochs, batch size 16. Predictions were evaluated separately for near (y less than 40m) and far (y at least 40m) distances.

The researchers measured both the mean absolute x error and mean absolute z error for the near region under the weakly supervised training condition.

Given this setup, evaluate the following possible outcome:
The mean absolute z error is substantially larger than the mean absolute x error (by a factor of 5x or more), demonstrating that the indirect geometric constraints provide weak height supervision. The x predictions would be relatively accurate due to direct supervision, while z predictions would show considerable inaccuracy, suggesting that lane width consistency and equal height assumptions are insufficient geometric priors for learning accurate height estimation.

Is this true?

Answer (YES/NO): NO